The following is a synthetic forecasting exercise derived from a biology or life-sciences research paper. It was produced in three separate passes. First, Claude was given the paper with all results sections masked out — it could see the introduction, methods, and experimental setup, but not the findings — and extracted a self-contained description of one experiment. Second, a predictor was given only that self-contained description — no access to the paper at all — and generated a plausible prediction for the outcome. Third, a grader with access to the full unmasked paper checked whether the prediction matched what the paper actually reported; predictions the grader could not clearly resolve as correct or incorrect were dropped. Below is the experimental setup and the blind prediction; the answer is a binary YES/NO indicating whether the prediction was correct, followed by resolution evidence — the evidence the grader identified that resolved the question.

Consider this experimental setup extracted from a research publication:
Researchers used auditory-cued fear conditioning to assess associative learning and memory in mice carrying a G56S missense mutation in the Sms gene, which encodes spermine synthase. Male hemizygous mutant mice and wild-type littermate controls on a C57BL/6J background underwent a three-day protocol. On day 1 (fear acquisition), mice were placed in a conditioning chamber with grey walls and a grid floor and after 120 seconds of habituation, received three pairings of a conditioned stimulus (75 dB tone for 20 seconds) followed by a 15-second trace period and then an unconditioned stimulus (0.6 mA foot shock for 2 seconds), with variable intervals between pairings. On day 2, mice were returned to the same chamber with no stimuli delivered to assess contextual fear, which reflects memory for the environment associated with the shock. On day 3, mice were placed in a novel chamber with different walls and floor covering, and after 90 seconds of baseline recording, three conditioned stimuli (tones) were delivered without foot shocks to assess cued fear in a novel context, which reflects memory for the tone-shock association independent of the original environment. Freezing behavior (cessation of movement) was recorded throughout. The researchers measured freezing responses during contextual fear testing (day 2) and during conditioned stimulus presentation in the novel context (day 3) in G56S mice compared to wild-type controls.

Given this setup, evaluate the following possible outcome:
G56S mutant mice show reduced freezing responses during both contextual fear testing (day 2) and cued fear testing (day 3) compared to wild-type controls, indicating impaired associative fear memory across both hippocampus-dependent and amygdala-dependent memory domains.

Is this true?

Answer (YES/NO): NO